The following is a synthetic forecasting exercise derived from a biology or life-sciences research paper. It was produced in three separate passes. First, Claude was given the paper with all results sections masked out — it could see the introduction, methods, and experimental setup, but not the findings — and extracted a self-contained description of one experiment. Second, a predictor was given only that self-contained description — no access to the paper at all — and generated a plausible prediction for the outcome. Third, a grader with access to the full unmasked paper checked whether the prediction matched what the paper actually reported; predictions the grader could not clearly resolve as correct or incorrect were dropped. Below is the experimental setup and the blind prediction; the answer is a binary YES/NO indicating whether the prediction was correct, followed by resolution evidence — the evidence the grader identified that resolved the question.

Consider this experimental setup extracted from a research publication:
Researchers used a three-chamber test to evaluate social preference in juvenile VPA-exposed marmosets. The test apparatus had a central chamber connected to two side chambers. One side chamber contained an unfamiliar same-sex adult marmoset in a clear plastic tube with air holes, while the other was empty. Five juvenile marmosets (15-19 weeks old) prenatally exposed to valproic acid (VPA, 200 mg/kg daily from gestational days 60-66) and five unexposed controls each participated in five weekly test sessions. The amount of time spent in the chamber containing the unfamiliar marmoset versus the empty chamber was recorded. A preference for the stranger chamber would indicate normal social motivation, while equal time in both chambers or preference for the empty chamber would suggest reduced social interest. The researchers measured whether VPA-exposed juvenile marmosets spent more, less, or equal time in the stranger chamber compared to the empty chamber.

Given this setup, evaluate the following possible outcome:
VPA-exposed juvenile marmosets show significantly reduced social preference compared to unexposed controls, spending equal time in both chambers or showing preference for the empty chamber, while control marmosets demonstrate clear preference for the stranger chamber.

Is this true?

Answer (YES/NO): YES